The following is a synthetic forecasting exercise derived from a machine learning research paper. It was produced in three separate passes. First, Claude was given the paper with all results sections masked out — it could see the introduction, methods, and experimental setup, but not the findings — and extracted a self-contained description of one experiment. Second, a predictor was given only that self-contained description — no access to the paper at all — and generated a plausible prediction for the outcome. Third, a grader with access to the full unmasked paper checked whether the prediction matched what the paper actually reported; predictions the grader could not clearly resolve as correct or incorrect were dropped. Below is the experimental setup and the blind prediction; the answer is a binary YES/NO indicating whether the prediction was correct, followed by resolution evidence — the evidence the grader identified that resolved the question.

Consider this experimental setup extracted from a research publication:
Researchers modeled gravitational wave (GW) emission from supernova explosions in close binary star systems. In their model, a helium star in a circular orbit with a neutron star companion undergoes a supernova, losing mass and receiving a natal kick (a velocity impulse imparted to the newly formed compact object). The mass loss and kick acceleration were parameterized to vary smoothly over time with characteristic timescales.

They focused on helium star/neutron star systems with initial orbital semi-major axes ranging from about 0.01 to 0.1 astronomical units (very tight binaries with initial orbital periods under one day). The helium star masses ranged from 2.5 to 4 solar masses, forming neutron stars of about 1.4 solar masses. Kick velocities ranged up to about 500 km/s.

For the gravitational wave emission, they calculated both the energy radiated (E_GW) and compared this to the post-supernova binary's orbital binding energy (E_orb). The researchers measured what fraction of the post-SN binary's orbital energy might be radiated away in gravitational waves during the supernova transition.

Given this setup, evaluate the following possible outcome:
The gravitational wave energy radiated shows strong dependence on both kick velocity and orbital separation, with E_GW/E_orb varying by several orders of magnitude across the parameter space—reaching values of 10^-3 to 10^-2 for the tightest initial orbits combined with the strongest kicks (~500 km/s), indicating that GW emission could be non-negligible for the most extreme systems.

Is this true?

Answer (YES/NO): NO